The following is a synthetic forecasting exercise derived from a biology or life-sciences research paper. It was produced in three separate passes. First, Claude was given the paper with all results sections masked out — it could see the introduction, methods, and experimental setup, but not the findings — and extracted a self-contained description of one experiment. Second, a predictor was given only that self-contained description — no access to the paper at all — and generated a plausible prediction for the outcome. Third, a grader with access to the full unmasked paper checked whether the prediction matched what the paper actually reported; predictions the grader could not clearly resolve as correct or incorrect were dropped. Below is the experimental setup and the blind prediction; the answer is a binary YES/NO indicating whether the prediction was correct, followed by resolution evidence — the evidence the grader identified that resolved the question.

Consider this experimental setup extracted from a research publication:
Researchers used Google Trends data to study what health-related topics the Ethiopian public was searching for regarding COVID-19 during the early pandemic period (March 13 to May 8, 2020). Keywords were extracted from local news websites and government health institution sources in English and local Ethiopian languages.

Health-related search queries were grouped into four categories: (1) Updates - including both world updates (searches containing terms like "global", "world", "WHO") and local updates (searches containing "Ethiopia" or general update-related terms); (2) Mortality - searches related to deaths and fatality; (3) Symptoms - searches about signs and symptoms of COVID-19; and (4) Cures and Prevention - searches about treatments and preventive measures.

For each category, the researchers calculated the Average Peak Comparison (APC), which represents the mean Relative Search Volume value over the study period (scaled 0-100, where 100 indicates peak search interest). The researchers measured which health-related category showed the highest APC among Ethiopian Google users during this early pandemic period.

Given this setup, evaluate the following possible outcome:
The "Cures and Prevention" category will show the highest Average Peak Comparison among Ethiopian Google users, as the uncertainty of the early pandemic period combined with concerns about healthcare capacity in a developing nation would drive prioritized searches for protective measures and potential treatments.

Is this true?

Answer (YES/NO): NO